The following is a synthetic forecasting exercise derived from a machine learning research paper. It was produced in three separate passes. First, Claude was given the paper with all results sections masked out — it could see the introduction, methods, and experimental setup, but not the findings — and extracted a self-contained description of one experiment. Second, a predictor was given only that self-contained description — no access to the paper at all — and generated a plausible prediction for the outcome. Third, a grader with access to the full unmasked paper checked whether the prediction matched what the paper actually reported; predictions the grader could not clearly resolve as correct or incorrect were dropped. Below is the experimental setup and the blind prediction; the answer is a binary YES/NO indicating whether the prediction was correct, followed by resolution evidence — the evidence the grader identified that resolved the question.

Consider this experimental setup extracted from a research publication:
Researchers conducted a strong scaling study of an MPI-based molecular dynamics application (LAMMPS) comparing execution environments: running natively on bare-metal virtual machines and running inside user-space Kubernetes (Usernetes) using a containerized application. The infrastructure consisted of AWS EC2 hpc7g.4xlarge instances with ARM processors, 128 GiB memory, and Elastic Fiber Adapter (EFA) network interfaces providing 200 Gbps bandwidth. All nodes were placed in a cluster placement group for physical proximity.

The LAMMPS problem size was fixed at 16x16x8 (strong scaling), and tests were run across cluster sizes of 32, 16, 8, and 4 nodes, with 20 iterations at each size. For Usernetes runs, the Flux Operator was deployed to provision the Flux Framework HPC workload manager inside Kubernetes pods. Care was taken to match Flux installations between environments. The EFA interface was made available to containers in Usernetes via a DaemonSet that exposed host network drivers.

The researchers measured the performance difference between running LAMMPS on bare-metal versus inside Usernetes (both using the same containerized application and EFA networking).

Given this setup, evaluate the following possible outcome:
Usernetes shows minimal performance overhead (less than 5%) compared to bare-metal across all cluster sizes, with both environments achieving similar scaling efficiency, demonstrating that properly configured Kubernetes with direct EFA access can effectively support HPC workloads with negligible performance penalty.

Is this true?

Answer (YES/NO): NO